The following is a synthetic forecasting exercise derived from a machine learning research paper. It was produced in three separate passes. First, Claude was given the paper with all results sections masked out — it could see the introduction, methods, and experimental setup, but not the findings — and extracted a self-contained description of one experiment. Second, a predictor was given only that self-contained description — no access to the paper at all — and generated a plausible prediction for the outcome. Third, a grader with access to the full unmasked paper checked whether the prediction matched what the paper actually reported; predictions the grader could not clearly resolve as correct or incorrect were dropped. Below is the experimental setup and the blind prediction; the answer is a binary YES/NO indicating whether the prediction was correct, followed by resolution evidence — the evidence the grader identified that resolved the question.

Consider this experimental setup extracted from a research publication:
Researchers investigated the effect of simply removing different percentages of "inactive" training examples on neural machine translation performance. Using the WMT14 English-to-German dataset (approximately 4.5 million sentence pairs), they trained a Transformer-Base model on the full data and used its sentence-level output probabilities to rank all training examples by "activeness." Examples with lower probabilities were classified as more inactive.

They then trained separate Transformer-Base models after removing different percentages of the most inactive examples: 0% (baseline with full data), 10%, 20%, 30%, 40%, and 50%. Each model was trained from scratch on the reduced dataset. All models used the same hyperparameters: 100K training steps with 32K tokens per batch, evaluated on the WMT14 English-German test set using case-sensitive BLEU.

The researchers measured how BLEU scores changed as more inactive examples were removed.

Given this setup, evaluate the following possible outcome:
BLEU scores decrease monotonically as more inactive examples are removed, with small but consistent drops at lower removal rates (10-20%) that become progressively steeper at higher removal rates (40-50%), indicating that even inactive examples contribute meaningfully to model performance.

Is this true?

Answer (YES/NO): NO